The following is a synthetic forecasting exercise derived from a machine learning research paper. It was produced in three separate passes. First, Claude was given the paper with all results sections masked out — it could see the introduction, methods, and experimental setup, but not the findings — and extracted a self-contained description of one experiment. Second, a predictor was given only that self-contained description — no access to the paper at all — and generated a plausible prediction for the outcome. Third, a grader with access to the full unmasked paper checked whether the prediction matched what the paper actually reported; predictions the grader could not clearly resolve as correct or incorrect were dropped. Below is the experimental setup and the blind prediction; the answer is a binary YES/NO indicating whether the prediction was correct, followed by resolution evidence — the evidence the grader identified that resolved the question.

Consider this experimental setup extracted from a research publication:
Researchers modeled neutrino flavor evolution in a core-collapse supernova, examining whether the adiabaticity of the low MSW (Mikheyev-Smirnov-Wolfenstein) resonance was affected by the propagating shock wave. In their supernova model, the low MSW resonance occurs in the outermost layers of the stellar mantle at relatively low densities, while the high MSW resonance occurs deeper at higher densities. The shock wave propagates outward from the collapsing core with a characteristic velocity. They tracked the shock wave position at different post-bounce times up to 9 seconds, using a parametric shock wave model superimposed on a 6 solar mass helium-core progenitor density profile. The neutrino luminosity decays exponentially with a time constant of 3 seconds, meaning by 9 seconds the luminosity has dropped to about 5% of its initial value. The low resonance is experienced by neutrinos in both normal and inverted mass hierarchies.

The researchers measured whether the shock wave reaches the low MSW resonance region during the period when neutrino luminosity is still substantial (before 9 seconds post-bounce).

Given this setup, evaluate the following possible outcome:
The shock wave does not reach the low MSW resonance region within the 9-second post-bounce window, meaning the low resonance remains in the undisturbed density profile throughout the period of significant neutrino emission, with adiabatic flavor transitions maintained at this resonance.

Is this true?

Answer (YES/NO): YES